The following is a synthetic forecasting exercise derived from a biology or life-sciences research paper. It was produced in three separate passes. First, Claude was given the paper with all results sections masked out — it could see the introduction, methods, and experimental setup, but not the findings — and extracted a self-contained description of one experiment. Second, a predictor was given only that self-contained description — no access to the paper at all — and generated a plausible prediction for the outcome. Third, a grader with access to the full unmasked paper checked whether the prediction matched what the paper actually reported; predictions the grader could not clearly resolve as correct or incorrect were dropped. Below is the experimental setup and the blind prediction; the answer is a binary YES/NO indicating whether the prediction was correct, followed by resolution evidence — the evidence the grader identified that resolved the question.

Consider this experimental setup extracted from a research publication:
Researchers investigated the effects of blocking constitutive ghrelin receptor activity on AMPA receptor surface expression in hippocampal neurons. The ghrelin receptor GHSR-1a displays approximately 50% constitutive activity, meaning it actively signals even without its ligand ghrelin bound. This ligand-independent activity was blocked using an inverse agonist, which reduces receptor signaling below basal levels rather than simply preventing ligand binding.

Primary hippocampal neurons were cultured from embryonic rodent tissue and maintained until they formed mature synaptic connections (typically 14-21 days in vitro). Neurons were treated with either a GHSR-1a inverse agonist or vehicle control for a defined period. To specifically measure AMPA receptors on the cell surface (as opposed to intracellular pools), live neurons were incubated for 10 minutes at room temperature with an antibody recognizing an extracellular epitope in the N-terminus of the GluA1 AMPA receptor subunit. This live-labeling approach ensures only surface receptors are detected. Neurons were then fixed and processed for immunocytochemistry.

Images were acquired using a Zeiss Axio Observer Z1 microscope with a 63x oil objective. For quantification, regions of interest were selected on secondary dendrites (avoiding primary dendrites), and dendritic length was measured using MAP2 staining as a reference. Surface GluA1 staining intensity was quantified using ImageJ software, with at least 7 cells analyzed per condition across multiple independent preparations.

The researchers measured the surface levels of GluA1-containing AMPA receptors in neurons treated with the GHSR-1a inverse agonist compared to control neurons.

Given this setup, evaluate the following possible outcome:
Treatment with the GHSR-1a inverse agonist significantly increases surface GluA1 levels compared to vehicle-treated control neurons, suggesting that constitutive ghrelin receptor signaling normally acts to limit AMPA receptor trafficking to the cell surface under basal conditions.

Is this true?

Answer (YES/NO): NO